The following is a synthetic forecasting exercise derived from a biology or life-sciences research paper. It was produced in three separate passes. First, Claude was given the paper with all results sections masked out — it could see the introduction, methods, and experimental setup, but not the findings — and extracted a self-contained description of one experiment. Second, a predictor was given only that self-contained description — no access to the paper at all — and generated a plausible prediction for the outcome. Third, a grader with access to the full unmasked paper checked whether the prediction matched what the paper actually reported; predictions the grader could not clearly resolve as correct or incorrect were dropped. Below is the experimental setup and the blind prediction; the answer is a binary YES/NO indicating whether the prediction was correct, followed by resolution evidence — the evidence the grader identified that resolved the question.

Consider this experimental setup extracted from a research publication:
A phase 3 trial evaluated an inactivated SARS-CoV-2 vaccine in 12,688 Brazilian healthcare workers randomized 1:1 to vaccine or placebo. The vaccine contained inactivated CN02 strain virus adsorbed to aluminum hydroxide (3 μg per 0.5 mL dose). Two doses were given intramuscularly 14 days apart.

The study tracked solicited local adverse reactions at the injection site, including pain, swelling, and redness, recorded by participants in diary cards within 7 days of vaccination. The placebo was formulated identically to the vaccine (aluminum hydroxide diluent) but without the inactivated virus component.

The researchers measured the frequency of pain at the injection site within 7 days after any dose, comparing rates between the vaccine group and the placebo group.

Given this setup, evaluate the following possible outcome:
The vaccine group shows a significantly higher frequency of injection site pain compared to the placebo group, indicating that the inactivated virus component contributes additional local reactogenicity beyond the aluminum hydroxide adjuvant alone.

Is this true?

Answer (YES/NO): YES